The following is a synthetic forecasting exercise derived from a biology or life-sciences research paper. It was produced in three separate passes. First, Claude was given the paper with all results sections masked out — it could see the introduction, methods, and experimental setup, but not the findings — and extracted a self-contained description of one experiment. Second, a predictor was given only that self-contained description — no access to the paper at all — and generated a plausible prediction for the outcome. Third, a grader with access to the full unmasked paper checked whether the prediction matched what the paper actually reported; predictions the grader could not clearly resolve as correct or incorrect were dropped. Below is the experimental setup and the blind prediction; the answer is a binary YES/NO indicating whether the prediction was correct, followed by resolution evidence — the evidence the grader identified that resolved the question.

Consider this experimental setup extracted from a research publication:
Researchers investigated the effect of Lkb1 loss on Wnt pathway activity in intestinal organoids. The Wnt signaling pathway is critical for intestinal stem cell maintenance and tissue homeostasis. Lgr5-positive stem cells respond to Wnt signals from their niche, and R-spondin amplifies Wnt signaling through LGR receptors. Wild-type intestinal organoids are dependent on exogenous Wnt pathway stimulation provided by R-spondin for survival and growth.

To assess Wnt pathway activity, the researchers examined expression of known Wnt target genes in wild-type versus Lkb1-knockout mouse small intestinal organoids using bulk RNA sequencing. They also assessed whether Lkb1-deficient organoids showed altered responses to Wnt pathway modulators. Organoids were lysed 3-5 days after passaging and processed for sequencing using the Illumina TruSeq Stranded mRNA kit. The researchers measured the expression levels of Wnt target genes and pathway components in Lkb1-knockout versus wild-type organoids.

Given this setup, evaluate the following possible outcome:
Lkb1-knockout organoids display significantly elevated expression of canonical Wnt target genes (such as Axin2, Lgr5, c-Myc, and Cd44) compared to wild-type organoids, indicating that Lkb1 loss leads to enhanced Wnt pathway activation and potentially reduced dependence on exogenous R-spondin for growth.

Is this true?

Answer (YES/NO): NO